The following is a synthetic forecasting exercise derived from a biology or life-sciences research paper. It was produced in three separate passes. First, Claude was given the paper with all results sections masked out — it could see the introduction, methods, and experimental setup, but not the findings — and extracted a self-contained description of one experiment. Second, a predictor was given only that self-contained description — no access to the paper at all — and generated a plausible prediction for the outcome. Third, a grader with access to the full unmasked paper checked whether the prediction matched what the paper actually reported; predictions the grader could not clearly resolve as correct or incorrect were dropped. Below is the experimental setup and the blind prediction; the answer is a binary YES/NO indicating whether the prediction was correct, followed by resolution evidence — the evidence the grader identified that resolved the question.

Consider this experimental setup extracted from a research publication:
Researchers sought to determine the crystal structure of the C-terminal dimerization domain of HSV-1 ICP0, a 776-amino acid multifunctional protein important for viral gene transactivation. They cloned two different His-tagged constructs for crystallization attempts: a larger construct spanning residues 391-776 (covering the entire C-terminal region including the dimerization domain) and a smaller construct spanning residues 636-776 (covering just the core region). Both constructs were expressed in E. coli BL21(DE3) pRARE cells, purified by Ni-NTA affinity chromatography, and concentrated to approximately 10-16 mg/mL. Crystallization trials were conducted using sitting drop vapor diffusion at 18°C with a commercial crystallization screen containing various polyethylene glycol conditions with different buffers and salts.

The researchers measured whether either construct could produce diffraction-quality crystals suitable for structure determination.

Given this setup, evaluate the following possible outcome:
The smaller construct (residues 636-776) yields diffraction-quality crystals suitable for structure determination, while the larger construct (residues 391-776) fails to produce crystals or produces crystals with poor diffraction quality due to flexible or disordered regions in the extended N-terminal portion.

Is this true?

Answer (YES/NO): YES